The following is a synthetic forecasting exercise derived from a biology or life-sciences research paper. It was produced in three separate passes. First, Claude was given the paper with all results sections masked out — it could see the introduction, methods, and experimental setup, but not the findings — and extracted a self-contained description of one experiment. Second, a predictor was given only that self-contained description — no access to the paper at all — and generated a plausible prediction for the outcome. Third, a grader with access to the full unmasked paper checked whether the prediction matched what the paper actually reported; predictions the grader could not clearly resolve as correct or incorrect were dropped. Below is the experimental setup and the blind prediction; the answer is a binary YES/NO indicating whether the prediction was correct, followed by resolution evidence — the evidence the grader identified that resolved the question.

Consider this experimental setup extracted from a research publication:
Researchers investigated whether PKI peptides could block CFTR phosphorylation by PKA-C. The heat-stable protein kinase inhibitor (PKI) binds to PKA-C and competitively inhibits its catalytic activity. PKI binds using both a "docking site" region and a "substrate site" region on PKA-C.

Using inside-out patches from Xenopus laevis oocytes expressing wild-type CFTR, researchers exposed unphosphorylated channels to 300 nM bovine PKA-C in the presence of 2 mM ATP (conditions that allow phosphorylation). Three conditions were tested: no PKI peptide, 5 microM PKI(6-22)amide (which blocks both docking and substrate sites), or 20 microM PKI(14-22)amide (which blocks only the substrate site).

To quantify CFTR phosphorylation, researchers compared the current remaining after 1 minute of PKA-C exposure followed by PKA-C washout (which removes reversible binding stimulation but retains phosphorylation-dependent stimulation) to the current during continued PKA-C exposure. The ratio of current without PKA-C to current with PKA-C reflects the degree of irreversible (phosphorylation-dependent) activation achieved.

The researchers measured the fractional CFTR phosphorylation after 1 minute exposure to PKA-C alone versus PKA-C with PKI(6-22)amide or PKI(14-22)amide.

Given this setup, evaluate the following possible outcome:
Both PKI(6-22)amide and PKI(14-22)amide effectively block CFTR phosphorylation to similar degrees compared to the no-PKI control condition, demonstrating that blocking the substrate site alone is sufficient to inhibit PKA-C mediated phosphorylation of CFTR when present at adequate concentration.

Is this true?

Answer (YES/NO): NO